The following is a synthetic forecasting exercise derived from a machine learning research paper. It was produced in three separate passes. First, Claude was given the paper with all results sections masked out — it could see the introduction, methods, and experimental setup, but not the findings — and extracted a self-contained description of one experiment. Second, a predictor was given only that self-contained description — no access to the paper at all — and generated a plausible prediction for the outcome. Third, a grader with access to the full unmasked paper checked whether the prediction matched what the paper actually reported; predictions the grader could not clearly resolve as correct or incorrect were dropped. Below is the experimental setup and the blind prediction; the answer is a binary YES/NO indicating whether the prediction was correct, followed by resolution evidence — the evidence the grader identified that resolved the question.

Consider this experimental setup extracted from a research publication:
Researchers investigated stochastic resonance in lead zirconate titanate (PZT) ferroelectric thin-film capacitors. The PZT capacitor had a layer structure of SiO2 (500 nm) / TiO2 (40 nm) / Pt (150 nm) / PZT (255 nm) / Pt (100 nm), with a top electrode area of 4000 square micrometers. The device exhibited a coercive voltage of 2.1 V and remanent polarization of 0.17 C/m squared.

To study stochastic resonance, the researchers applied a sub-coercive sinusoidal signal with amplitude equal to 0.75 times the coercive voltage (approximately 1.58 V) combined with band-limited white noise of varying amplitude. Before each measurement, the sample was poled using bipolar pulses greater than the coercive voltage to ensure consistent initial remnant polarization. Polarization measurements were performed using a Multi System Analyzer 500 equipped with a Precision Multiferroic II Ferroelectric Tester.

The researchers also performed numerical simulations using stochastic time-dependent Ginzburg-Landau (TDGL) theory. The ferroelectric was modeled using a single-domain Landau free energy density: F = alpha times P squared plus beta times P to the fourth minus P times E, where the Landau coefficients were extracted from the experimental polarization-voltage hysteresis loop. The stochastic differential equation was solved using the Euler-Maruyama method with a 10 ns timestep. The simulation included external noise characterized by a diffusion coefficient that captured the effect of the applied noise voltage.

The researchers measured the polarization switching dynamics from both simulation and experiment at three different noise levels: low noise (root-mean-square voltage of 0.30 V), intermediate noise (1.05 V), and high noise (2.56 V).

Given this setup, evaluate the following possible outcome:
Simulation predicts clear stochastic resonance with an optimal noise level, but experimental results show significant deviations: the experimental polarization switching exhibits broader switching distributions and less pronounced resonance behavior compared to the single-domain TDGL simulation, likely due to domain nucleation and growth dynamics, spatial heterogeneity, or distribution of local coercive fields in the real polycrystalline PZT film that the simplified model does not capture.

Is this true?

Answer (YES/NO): NO